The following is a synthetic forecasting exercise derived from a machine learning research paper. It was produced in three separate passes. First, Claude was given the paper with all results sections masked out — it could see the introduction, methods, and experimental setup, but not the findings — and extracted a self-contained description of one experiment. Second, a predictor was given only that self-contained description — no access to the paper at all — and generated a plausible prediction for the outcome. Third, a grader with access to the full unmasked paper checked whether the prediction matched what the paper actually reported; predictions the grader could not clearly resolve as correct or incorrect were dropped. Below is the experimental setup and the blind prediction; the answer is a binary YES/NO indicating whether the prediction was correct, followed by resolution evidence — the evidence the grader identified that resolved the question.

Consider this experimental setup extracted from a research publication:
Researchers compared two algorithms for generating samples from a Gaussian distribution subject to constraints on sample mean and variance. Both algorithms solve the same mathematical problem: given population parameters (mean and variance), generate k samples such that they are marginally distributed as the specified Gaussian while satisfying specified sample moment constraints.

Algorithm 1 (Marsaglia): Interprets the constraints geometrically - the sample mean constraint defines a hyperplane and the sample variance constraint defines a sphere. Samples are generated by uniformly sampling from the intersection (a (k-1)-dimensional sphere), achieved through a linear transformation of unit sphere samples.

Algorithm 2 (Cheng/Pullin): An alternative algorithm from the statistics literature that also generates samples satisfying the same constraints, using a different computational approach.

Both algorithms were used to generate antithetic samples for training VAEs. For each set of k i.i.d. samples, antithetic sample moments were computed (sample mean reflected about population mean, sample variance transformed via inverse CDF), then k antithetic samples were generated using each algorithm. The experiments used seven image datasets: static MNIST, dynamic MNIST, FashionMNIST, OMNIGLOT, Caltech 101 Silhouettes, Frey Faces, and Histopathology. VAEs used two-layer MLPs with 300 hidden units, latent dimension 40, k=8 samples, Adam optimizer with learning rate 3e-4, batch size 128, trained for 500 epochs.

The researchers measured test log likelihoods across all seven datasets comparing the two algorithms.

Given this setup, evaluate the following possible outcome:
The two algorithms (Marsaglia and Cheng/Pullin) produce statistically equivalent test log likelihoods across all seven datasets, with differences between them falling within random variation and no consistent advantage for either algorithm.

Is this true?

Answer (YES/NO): NO